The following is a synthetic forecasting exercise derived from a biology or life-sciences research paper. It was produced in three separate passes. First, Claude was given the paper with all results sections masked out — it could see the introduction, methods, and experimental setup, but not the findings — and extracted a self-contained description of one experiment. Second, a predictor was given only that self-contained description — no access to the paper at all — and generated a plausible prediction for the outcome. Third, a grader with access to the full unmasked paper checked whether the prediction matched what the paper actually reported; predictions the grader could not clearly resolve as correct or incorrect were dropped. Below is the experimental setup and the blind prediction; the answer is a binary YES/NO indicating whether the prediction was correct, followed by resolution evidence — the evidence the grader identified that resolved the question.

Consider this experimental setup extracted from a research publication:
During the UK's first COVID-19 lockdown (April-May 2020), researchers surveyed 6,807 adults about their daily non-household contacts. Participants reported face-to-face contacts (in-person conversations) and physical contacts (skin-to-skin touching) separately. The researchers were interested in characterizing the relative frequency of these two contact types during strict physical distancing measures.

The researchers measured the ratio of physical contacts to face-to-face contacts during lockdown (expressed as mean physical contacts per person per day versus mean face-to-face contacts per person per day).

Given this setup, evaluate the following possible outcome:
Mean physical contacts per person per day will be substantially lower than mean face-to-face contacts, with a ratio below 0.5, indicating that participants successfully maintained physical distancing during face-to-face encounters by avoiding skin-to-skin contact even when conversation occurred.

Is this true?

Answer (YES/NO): YES